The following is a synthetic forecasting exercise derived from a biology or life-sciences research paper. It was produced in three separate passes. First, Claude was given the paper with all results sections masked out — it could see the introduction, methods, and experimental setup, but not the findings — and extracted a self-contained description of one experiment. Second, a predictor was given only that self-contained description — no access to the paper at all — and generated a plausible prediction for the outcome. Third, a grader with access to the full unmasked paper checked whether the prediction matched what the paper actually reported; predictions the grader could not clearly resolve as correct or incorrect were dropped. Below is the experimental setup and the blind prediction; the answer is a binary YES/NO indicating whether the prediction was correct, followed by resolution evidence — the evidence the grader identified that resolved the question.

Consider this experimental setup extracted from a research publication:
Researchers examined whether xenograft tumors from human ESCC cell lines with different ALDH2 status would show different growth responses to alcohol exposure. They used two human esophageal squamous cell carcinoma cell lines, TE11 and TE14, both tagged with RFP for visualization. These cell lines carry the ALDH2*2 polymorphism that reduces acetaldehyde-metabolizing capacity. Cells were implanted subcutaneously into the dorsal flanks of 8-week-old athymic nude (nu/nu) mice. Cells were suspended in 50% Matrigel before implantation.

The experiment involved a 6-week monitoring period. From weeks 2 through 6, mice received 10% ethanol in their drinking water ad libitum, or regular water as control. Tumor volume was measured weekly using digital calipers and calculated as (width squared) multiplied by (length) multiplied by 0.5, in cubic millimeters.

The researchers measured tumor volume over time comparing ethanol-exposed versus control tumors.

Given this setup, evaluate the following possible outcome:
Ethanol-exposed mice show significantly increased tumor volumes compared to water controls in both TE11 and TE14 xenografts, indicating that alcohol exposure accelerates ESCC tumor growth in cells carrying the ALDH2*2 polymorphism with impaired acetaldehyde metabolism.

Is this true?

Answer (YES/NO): NO